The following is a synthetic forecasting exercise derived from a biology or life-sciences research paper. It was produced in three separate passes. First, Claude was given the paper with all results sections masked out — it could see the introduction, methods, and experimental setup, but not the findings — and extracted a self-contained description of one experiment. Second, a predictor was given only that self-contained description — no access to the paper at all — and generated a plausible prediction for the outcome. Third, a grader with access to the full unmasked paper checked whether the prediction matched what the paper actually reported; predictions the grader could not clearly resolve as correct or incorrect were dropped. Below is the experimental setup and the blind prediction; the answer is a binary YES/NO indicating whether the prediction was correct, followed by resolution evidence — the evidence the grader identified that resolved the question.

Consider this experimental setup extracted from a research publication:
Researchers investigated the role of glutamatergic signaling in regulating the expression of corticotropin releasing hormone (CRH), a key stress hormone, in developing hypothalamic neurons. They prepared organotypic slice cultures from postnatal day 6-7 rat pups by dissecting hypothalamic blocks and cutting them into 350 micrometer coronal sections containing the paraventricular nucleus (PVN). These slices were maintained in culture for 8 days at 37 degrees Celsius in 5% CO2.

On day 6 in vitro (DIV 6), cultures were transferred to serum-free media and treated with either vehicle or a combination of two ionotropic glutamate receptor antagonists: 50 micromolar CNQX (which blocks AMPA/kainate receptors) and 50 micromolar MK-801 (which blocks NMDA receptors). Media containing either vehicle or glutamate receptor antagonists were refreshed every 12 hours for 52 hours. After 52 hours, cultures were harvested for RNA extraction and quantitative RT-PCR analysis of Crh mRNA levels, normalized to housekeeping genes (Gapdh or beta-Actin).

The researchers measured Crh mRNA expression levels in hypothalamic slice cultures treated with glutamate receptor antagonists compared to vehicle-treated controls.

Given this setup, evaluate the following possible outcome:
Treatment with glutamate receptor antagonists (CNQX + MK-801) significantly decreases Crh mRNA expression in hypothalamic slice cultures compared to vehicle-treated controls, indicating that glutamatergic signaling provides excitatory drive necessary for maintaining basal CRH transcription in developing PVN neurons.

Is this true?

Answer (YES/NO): YES